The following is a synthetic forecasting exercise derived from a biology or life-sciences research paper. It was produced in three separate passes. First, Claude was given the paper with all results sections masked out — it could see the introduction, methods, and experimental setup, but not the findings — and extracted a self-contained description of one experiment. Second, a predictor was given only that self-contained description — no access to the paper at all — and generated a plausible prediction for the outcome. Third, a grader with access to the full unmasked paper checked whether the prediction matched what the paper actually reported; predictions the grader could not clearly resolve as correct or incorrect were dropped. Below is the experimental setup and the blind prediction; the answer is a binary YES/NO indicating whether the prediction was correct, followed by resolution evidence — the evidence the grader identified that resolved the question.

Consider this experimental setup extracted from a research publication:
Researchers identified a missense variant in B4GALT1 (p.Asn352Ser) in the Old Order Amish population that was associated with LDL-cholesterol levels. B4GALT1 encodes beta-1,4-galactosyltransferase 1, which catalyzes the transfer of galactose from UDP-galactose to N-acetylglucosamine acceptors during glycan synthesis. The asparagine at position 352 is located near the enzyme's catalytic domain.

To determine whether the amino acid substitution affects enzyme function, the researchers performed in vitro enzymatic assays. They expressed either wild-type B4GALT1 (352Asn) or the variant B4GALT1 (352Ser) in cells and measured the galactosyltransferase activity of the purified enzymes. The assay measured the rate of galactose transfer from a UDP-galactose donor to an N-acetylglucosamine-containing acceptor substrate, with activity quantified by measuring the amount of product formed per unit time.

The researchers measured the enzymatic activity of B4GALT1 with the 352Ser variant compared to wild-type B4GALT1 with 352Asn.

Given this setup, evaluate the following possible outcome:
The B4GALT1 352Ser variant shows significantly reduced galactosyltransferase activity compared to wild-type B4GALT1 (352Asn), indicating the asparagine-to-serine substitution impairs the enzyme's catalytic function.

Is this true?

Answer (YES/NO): YES